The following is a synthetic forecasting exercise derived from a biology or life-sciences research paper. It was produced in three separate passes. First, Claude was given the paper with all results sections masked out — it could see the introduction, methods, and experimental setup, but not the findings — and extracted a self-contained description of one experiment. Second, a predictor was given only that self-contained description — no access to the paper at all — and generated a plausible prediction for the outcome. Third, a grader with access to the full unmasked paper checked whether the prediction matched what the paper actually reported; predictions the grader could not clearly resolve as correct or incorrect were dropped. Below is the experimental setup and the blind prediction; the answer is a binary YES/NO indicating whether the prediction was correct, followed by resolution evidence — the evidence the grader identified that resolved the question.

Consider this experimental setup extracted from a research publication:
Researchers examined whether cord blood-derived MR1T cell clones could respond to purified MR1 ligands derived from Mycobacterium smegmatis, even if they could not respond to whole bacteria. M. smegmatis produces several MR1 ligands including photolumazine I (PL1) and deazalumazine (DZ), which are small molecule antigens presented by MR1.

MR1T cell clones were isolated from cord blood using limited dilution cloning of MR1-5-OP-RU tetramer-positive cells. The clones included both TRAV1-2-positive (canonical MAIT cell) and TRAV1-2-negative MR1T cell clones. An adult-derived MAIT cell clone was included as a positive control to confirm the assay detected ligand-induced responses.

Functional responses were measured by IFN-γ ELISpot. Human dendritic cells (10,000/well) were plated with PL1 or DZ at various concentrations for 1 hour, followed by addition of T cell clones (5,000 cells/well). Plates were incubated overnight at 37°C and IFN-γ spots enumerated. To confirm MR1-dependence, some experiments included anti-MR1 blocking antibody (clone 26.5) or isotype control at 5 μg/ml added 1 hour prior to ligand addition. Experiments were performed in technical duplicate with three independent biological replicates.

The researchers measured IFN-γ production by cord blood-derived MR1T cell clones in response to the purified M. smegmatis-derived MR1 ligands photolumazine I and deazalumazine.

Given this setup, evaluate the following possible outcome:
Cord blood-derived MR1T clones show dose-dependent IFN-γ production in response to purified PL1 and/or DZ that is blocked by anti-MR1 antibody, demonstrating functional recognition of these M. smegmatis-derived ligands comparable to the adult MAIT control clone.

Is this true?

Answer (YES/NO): NO